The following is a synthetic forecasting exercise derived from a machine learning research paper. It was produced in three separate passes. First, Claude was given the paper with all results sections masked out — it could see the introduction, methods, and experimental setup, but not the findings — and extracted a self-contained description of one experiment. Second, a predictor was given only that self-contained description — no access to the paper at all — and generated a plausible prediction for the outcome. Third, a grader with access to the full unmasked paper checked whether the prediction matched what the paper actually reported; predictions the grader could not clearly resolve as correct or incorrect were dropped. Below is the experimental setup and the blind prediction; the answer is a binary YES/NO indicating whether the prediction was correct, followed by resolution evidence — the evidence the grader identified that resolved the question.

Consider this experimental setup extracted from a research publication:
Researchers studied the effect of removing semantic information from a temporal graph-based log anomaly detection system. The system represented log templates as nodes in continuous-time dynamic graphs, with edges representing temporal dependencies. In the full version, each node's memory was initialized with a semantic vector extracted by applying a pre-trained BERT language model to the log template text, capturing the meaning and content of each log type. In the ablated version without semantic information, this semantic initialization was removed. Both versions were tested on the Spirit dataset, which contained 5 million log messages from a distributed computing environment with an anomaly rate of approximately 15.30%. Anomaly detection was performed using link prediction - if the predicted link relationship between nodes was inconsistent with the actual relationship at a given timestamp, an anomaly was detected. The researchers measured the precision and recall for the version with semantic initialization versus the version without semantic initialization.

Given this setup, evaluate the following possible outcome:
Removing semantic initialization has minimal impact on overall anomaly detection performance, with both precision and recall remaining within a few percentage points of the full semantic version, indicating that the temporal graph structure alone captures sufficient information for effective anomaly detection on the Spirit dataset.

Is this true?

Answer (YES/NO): NO